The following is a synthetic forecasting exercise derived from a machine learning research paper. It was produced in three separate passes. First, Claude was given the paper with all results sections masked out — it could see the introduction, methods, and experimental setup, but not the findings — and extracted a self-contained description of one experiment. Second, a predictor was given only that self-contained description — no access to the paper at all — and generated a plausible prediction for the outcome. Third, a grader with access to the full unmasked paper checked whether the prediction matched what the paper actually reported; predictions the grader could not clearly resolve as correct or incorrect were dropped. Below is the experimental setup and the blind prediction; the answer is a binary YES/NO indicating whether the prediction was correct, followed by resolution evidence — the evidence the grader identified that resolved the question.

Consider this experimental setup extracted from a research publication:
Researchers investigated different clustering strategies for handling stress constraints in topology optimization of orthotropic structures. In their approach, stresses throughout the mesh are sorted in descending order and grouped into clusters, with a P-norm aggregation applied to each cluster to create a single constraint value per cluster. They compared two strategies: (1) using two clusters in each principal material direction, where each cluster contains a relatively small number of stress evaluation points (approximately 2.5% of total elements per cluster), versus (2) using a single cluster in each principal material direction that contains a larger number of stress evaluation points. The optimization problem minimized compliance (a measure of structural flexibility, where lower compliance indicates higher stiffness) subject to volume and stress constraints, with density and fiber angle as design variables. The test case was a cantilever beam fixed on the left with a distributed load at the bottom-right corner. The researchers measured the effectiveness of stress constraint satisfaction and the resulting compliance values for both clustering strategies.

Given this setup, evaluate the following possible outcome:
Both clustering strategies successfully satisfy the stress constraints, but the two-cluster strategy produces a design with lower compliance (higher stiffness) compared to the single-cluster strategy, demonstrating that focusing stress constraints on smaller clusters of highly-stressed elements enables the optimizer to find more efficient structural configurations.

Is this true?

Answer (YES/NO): NO